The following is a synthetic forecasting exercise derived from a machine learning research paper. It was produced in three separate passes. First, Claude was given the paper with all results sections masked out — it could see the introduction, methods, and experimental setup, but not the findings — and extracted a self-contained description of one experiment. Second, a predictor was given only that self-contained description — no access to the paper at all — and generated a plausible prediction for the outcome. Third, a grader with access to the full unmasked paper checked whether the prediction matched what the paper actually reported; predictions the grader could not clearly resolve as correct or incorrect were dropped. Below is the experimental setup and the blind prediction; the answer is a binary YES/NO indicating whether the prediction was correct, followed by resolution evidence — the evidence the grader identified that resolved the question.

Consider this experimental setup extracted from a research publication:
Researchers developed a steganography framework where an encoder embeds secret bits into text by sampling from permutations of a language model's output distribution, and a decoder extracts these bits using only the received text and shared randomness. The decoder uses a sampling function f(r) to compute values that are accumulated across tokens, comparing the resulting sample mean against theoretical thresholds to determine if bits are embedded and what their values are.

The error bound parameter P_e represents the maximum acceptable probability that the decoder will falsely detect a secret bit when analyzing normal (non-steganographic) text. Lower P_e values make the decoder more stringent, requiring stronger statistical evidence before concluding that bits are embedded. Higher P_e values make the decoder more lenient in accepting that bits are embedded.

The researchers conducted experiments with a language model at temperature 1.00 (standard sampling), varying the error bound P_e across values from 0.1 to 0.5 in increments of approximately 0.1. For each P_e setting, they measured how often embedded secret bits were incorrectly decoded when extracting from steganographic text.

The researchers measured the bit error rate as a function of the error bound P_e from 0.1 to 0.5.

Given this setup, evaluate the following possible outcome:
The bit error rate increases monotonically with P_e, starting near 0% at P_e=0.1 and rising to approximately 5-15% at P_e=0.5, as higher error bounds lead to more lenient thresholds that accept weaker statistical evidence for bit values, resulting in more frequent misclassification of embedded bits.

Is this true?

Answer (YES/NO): NO